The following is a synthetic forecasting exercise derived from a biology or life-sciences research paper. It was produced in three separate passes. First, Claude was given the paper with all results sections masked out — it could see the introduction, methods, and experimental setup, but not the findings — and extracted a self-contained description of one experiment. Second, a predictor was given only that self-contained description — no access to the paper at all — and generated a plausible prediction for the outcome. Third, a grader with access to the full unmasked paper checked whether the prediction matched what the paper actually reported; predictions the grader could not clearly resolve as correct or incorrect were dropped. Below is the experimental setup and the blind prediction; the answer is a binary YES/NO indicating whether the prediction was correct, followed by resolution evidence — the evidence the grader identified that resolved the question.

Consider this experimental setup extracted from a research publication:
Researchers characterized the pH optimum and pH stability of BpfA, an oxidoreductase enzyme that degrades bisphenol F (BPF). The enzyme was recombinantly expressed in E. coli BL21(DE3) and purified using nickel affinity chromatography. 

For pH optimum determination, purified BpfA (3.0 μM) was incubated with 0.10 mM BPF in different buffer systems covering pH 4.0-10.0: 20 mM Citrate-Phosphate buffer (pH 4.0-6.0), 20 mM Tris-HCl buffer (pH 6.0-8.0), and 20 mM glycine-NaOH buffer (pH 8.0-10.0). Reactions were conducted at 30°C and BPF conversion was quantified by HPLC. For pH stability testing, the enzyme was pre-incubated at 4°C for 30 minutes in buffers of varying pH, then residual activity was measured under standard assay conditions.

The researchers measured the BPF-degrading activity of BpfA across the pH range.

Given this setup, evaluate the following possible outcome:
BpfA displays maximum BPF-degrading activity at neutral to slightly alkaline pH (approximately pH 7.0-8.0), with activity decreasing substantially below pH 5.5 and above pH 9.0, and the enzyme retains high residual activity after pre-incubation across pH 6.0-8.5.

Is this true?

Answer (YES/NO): NO